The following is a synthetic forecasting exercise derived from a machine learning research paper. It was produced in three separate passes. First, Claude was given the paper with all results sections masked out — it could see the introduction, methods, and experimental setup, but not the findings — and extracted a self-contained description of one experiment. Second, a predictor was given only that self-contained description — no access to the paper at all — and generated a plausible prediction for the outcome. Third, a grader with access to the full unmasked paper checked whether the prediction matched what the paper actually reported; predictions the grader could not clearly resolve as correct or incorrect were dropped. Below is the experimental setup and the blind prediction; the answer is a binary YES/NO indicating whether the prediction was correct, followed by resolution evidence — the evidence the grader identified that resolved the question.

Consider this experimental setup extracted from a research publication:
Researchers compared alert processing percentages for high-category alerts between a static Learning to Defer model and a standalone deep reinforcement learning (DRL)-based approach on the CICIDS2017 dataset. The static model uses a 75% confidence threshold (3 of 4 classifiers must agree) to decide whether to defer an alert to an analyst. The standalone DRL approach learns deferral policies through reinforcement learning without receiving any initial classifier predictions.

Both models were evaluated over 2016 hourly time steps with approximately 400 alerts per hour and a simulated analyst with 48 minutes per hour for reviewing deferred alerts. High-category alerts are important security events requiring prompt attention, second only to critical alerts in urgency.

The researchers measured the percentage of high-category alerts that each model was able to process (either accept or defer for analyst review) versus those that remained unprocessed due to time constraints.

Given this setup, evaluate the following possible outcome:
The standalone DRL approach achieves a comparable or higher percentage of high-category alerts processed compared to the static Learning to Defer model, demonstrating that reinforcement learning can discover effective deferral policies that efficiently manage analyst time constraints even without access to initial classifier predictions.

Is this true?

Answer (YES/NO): NO